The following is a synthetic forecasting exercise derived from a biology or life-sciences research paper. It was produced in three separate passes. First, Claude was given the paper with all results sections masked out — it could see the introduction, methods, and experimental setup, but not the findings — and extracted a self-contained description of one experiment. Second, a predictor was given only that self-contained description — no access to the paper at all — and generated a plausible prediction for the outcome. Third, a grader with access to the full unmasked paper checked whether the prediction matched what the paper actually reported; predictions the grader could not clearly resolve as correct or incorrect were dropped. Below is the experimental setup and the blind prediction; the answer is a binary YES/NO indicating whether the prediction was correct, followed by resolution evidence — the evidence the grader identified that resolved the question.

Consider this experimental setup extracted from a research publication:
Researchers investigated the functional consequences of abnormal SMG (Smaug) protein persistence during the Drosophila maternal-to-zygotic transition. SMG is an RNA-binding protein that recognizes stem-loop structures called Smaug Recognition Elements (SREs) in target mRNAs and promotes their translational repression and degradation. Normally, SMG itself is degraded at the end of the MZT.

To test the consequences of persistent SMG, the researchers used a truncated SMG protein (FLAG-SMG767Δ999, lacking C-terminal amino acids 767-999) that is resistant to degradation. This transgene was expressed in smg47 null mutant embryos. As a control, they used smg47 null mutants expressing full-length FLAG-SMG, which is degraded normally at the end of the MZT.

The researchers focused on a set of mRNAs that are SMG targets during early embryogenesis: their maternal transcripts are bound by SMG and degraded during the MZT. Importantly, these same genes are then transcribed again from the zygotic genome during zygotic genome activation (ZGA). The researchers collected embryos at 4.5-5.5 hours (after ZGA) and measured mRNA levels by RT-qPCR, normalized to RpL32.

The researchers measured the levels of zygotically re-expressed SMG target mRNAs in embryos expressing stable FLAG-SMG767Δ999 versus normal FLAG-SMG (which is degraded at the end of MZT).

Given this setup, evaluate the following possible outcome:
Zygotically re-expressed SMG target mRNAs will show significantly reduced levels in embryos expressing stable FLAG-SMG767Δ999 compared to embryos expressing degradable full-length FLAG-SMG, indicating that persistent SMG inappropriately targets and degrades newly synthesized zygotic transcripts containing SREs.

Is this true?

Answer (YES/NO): YES